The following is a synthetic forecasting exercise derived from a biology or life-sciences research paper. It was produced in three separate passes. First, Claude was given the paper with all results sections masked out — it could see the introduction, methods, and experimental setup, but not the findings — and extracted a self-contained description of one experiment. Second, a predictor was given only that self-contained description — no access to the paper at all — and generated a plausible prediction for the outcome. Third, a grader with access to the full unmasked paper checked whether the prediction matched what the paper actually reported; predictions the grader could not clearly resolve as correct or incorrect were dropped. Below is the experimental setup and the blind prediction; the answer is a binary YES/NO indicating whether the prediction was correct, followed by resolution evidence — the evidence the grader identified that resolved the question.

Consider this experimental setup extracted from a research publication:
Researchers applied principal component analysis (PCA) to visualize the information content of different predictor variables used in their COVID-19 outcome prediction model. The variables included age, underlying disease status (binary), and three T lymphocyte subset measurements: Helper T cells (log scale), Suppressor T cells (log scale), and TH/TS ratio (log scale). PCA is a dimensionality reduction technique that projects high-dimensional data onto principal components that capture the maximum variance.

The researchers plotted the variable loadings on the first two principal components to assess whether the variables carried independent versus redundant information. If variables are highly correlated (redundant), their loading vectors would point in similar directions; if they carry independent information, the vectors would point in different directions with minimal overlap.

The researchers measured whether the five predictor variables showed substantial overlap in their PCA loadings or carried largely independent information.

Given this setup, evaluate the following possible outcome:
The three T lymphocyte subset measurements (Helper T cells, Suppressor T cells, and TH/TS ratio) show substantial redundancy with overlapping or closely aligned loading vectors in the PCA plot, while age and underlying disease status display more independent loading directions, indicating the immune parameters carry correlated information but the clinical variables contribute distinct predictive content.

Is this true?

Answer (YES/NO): NO